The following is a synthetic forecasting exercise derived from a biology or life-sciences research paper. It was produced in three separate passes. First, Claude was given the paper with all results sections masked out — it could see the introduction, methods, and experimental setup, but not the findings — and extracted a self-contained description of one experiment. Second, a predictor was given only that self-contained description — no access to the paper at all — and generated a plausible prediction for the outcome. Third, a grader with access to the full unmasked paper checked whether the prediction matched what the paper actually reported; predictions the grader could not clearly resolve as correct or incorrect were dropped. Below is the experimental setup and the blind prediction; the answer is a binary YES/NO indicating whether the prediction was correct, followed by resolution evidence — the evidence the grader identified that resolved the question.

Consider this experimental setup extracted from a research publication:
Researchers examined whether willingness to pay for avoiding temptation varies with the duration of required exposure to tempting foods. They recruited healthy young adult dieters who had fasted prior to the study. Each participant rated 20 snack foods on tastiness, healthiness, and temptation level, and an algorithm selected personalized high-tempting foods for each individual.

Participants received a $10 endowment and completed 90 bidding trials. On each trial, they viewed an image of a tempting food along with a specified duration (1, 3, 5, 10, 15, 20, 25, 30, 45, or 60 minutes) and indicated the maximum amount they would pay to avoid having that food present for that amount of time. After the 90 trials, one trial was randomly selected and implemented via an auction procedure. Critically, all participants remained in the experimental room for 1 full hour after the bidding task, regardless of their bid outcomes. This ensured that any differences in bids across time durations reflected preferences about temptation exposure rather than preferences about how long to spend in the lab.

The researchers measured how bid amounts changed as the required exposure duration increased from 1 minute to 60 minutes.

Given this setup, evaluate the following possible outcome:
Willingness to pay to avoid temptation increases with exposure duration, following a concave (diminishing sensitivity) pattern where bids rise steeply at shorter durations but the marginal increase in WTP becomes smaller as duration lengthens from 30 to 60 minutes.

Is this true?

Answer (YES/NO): NO